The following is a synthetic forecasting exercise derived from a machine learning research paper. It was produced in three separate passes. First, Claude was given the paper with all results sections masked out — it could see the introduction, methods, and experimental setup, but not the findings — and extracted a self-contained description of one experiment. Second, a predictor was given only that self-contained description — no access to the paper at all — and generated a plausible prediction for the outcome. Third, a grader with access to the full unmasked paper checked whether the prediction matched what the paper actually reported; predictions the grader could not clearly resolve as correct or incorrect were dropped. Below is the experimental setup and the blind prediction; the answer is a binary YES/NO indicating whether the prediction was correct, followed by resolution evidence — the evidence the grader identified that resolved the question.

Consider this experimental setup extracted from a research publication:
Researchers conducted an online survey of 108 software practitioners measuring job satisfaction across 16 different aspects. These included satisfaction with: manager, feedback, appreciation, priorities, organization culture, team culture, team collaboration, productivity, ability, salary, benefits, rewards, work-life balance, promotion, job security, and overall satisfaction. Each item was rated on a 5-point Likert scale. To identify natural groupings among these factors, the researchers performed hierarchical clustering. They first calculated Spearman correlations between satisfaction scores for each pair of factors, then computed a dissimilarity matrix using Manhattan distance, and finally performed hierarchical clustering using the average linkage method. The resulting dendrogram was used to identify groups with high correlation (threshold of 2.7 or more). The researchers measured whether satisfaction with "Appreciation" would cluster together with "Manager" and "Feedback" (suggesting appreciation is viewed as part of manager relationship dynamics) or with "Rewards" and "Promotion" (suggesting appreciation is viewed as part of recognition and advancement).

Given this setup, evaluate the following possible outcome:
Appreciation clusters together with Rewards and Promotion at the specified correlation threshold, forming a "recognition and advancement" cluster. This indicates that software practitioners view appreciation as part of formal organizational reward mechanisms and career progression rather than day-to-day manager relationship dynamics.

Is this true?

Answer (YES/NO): NO